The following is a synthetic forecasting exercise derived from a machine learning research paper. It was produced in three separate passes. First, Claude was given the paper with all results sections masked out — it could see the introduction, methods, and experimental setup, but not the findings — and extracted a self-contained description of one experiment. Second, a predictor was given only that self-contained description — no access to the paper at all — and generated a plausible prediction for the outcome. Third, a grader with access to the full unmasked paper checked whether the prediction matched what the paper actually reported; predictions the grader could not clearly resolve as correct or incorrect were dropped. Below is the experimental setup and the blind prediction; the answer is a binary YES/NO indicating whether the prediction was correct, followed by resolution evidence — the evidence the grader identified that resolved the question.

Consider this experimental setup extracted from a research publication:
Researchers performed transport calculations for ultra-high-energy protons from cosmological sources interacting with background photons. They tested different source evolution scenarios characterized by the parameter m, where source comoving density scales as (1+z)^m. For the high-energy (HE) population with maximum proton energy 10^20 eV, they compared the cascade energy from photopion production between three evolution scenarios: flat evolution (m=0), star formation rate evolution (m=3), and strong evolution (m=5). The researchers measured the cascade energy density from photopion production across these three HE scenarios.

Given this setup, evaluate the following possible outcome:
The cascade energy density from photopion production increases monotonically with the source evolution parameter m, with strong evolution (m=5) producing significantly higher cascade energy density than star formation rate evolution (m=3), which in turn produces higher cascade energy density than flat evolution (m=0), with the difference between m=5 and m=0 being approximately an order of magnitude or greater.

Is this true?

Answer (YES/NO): YES